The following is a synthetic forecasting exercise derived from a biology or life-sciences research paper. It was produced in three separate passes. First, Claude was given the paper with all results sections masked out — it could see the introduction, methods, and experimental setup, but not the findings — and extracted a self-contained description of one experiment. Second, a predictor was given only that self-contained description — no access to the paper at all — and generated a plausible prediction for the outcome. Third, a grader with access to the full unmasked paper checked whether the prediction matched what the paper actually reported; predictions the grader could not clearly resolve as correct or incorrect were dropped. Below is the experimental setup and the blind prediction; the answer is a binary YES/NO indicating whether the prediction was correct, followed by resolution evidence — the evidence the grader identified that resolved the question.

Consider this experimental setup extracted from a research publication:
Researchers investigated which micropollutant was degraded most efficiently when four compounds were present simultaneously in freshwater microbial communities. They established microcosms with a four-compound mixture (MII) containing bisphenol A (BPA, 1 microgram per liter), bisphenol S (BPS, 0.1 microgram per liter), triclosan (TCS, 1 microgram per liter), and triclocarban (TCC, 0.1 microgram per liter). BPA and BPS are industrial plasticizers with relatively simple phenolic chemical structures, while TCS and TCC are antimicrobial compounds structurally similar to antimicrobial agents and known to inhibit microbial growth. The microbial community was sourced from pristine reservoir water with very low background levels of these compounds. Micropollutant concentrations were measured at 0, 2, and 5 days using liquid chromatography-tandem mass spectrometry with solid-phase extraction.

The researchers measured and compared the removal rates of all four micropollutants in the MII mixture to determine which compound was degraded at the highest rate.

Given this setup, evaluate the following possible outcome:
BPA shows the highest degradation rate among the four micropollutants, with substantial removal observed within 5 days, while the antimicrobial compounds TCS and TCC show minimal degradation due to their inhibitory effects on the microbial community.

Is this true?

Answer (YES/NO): YES